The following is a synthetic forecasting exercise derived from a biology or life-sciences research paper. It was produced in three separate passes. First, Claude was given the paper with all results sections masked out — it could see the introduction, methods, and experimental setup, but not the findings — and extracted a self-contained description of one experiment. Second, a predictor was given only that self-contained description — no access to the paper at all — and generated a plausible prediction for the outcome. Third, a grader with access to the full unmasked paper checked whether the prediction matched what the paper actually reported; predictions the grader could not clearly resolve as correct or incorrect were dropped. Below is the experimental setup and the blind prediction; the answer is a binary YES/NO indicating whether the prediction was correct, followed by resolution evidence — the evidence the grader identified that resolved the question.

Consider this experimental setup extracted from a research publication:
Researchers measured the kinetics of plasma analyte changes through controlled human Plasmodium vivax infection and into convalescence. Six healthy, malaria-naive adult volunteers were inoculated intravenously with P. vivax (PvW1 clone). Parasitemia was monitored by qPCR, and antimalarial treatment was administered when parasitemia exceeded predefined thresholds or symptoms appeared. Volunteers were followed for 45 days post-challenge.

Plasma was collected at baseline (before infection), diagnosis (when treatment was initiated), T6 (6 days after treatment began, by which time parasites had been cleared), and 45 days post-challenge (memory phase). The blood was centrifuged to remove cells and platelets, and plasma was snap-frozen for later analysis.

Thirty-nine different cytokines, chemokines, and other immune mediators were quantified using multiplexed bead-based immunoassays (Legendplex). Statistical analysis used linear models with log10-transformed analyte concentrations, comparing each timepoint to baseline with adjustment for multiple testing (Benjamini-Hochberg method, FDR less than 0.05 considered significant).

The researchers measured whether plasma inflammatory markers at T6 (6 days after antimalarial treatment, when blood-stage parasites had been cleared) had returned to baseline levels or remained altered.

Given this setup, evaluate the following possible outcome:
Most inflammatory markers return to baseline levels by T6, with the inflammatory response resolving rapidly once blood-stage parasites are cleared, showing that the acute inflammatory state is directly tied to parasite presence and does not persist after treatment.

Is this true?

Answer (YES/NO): YES